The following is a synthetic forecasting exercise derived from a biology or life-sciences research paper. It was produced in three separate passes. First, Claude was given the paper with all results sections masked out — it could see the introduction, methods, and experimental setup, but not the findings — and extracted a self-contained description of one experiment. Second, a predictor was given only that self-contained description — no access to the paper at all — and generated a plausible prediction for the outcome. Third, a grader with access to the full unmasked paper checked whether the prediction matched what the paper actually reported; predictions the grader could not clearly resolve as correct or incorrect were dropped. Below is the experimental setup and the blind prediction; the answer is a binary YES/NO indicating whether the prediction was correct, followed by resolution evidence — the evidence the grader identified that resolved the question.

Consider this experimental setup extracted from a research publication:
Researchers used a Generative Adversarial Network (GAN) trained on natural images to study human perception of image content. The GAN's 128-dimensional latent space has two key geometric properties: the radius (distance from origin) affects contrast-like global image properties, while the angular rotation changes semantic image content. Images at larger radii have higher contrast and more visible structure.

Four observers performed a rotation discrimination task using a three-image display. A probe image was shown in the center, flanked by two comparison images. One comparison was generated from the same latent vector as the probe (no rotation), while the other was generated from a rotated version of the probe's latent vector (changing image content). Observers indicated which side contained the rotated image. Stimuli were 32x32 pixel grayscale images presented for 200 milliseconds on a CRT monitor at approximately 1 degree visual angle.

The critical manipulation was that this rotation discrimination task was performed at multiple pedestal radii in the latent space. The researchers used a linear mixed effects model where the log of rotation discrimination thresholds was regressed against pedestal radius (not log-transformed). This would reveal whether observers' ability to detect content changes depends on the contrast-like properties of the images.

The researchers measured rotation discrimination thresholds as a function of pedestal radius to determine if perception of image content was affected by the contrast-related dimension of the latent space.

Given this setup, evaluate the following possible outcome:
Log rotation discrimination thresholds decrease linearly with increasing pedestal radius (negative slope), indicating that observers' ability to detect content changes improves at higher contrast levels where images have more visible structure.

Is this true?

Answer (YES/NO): NO